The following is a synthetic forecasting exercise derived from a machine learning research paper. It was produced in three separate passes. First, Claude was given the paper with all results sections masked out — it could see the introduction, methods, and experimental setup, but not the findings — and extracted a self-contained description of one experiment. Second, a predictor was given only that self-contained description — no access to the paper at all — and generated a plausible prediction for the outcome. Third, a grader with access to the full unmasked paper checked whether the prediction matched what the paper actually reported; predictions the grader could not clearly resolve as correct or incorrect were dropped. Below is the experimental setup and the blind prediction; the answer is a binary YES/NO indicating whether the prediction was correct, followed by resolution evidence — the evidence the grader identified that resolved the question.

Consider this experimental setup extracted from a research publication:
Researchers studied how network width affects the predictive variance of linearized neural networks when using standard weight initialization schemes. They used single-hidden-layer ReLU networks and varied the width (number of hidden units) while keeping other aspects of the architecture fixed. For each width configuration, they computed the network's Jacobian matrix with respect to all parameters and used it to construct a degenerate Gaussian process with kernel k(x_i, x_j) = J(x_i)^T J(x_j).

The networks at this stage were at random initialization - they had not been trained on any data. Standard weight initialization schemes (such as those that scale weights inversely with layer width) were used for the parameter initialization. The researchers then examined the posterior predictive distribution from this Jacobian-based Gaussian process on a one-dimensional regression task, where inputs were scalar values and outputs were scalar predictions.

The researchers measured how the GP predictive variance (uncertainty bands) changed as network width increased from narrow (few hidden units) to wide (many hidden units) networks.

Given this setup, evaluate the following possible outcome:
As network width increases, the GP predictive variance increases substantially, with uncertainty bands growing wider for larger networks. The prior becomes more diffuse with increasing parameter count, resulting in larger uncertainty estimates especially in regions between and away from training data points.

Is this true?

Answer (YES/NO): YES